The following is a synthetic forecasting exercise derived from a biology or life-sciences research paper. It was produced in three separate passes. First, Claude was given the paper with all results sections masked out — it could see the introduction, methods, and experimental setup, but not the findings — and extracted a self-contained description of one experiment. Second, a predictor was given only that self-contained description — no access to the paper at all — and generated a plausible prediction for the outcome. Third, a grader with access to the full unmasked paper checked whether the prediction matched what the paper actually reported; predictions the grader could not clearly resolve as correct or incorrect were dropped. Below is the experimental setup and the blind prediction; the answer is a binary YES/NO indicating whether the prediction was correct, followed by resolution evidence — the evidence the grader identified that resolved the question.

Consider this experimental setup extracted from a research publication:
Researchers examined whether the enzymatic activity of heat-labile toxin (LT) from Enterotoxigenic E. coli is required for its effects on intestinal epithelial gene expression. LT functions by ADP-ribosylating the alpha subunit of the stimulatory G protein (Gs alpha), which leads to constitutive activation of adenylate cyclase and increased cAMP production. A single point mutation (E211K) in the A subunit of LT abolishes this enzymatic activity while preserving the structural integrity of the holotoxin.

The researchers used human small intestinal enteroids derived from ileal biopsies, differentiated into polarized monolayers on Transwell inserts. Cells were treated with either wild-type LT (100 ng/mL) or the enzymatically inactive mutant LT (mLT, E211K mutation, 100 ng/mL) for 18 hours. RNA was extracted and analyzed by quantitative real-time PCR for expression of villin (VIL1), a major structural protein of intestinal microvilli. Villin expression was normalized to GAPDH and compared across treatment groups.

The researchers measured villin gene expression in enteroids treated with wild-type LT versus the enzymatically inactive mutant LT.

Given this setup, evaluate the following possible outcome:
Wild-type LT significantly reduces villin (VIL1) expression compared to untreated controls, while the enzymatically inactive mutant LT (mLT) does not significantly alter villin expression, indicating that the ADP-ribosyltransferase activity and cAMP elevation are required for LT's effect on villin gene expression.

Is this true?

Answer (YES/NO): YES